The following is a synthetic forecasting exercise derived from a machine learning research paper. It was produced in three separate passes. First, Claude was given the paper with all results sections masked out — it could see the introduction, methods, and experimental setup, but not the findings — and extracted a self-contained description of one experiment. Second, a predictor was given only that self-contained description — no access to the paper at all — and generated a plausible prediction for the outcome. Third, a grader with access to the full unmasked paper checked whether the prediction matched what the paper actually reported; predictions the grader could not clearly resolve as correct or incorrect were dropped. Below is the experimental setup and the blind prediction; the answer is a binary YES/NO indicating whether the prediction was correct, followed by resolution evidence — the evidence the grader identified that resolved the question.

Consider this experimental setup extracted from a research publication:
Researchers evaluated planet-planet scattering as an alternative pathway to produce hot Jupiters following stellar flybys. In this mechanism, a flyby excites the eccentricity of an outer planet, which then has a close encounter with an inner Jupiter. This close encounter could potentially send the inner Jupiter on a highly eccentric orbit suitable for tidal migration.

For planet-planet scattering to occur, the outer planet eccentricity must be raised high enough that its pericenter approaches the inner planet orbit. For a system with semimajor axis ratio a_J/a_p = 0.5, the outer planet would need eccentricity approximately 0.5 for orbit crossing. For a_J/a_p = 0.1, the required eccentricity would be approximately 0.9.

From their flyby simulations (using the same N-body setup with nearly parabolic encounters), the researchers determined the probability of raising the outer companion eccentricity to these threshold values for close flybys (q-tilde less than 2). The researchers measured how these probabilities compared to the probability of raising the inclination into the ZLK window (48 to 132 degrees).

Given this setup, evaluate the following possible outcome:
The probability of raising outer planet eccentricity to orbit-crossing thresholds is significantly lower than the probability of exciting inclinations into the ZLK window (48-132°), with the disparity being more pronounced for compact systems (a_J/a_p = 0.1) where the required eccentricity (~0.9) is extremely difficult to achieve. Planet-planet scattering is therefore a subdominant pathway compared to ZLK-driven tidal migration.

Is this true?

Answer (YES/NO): NO